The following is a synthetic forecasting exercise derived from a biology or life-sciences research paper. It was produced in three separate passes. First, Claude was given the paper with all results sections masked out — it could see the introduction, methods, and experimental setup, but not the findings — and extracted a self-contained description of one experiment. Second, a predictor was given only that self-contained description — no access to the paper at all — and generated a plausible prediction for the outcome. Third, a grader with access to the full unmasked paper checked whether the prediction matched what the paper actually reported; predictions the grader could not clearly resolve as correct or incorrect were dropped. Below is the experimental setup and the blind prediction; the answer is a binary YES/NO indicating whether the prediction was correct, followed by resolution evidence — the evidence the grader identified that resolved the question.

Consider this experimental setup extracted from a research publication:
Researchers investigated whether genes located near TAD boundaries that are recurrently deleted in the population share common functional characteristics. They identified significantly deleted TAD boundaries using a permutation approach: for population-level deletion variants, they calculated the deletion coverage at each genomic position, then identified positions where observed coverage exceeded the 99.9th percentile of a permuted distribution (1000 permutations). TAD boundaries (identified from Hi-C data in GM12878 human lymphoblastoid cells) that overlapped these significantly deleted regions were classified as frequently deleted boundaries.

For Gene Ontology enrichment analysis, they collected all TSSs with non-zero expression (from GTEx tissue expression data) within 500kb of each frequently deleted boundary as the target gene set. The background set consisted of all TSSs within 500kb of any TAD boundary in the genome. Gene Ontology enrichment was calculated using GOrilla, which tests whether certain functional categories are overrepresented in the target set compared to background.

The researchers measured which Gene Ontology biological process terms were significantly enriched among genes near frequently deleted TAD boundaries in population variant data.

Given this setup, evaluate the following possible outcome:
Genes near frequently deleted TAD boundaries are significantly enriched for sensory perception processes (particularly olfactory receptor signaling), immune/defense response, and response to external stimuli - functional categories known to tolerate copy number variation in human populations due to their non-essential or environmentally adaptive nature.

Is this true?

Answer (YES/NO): NO